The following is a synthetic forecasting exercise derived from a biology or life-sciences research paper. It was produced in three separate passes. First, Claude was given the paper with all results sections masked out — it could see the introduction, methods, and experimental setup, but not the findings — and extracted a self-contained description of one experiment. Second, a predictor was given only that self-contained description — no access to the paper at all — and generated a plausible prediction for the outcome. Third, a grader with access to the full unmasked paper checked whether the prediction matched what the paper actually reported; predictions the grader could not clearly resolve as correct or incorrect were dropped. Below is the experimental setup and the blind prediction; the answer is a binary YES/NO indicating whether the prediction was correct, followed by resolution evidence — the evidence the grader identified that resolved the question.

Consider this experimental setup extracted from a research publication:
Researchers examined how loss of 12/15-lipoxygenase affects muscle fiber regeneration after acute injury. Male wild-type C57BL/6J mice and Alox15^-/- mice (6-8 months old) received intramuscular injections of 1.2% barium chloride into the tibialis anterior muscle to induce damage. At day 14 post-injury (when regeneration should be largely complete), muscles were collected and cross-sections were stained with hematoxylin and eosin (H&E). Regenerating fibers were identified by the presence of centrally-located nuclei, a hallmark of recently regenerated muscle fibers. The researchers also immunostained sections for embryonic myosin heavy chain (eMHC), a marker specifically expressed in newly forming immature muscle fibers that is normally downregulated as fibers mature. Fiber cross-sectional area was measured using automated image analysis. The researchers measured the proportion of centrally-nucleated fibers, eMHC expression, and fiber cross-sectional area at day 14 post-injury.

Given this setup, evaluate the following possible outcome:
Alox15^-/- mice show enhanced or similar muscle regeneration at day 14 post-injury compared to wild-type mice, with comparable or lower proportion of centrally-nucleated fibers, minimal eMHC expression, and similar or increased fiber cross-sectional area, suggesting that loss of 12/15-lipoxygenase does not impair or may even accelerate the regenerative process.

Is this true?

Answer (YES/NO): NO